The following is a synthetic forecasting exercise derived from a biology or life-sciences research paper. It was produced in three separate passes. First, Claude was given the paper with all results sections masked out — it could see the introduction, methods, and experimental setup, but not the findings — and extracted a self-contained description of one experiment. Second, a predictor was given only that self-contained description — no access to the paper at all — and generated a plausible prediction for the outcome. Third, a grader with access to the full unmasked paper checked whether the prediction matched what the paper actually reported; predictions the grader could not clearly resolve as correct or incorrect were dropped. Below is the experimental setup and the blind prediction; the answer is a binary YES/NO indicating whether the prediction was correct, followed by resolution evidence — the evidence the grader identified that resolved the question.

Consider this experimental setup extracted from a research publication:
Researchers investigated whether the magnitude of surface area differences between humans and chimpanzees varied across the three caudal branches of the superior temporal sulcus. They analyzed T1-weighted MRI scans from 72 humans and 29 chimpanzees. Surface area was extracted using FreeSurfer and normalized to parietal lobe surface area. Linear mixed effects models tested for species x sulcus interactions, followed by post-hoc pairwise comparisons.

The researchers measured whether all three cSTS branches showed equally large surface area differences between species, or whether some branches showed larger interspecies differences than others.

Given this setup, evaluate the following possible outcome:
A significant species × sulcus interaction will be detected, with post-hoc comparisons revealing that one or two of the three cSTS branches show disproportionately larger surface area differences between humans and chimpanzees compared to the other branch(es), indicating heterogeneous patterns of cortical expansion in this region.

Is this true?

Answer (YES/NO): YES